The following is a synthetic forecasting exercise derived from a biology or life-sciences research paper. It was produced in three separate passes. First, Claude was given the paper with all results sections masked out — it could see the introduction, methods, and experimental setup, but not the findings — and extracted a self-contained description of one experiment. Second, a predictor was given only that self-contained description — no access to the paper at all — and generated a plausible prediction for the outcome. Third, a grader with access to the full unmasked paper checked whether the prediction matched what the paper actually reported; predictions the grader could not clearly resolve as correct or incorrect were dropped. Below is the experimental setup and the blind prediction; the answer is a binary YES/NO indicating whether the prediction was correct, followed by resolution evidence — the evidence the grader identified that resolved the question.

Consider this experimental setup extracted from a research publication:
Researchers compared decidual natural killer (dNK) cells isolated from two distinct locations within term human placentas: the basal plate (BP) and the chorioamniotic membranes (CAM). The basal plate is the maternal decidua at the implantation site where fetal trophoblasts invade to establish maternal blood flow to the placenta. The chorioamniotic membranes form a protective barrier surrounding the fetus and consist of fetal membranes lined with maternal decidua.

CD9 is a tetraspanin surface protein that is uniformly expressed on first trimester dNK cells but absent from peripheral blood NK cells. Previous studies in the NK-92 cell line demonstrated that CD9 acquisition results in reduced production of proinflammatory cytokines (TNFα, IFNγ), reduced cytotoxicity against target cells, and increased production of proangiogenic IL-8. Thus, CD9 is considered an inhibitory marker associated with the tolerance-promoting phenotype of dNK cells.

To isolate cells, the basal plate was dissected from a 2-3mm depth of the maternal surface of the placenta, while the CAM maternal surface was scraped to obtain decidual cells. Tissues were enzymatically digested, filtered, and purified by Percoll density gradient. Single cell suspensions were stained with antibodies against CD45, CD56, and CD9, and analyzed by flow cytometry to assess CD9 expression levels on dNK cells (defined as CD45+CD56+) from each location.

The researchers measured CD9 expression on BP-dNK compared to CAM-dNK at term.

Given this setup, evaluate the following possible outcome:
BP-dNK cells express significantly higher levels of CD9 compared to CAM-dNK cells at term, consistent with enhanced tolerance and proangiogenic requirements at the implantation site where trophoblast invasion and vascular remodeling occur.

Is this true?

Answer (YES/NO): YES